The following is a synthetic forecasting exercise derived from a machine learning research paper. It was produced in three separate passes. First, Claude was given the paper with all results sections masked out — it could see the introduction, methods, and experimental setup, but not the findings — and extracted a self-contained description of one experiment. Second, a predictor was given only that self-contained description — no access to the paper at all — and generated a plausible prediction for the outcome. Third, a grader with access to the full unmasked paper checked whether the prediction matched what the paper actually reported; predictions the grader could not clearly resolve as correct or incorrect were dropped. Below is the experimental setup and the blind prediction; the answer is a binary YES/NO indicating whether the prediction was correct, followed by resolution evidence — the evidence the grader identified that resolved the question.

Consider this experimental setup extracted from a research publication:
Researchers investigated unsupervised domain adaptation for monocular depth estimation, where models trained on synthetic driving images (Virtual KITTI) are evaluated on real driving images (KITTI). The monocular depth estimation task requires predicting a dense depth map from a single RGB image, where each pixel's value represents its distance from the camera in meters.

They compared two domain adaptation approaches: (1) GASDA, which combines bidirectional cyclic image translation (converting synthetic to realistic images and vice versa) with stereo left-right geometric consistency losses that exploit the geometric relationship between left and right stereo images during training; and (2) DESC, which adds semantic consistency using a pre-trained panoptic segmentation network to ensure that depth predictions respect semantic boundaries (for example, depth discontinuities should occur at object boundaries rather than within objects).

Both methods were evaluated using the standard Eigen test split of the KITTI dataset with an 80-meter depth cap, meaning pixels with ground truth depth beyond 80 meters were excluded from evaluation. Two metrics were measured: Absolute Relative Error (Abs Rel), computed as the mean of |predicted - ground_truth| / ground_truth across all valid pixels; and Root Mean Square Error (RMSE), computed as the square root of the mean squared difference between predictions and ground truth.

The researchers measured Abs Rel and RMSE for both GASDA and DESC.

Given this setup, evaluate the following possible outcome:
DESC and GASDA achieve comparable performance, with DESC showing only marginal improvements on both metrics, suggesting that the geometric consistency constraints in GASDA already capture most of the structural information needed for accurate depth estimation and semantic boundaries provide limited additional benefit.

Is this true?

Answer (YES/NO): NO